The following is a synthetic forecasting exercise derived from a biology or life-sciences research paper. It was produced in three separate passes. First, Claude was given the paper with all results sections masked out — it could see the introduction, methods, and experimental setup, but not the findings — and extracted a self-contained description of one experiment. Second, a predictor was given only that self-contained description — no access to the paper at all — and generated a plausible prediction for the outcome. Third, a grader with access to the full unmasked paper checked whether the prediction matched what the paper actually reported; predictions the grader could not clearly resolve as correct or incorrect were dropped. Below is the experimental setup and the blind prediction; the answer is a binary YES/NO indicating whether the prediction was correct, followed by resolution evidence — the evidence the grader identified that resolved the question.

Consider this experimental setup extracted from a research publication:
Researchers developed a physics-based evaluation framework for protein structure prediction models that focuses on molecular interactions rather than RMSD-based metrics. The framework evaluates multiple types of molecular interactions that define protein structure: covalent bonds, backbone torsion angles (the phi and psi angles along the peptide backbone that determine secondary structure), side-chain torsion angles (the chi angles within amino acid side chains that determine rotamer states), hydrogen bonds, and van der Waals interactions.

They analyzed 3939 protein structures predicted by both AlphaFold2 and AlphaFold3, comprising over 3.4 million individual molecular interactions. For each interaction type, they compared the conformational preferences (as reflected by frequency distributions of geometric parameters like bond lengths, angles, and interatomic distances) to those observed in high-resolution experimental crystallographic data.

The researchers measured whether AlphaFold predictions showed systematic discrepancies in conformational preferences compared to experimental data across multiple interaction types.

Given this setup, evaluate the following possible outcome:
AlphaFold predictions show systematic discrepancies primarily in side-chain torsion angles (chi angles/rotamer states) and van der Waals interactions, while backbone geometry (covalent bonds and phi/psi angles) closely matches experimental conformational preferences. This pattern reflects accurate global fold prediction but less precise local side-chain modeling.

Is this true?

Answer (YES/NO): NO